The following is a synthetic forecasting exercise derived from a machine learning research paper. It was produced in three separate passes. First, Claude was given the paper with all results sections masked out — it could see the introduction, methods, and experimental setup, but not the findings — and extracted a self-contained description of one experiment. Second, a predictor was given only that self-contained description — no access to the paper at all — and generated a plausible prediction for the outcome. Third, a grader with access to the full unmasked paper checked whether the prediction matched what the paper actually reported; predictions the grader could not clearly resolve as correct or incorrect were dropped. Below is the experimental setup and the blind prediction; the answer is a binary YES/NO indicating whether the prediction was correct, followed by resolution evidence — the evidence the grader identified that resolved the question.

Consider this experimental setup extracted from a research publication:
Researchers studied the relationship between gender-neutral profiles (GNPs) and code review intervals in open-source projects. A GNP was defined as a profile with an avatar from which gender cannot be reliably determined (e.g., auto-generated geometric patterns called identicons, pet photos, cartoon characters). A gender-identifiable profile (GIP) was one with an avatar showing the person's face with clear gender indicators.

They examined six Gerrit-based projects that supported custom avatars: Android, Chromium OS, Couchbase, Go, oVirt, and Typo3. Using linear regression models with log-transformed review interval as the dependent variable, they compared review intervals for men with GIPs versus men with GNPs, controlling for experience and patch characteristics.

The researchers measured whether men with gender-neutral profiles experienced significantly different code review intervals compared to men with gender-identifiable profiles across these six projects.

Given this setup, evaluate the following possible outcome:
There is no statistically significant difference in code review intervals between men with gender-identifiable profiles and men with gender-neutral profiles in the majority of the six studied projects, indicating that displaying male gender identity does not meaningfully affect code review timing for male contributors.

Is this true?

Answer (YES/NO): NO